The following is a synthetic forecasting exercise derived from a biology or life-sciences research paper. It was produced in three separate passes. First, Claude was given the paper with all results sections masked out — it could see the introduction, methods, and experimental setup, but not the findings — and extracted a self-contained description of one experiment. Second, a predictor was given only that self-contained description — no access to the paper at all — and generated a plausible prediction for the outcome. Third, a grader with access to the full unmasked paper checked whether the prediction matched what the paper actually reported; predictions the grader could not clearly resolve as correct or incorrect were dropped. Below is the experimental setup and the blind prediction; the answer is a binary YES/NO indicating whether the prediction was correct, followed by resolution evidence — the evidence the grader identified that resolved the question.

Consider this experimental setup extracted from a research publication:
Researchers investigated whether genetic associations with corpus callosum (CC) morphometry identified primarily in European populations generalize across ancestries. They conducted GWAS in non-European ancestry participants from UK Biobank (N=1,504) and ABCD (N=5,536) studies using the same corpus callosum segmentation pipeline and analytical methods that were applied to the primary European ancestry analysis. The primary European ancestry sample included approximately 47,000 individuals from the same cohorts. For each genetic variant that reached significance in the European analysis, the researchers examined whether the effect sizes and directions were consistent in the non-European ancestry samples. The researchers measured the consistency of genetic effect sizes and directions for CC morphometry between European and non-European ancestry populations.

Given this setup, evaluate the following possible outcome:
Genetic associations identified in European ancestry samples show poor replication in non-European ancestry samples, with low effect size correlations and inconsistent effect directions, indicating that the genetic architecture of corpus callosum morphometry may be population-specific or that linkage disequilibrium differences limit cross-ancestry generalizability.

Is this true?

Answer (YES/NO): NO